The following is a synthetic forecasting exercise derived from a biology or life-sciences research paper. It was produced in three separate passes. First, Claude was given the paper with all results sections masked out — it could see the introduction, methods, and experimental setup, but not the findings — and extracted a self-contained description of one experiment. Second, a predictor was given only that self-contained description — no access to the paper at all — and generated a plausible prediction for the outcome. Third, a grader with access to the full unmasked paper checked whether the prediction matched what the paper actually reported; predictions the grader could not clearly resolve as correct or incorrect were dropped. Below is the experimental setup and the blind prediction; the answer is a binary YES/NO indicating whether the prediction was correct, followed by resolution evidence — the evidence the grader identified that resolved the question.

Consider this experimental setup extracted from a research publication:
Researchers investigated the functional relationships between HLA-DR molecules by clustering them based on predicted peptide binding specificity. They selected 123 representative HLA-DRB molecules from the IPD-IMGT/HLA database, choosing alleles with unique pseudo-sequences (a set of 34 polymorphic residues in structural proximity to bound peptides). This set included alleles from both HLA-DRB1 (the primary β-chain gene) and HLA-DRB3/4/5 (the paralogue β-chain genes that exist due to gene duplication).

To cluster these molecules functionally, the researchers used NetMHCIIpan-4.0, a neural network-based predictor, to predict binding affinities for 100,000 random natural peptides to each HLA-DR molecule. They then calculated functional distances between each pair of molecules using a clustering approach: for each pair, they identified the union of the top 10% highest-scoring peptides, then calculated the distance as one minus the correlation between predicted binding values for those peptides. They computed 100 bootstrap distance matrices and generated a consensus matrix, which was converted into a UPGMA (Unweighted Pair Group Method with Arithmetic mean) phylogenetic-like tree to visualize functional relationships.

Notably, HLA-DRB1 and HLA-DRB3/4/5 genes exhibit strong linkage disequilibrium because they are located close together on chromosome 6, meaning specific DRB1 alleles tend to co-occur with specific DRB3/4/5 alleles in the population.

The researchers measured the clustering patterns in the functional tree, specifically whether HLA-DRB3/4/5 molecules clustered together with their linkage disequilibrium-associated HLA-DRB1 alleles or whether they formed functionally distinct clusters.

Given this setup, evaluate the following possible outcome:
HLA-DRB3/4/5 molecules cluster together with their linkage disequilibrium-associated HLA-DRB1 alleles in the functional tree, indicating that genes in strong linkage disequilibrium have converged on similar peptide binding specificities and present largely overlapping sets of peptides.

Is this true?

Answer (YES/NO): NO